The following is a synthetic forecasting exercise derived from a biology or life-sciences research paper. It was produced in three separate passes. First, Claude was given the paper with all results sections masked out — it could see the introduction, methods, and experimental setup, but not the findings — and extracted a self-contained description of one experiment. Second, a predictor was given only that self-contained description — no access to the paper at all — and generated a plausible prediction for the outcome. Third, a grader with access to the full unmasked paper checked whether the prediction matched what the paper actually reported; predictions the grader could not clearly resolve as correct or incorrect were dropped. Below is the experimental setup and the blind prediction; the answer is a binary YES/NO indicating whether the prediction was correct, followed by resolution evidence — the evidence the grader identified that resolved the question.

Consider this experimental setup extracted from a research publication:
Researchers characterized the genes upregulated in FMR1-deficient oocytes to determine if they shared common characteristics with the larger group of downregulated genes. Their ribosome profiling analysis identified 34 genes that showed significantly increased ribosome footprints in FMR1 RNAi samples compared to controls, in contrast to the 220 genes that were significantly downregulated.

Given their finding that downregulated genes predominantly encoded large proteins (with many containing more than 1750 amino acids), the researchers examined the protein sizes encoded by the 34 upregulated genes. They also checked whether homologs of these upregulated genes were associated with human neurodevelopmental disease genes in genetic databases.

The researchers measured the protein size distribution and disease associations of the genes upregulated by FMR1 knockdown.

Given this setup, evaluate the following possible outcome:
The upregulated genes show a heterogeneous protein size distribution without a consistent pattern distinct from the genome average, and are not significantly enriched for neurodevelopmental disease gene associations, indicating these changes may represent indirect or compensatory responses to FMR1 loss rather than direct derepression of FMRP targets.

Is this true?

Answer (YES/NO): NO